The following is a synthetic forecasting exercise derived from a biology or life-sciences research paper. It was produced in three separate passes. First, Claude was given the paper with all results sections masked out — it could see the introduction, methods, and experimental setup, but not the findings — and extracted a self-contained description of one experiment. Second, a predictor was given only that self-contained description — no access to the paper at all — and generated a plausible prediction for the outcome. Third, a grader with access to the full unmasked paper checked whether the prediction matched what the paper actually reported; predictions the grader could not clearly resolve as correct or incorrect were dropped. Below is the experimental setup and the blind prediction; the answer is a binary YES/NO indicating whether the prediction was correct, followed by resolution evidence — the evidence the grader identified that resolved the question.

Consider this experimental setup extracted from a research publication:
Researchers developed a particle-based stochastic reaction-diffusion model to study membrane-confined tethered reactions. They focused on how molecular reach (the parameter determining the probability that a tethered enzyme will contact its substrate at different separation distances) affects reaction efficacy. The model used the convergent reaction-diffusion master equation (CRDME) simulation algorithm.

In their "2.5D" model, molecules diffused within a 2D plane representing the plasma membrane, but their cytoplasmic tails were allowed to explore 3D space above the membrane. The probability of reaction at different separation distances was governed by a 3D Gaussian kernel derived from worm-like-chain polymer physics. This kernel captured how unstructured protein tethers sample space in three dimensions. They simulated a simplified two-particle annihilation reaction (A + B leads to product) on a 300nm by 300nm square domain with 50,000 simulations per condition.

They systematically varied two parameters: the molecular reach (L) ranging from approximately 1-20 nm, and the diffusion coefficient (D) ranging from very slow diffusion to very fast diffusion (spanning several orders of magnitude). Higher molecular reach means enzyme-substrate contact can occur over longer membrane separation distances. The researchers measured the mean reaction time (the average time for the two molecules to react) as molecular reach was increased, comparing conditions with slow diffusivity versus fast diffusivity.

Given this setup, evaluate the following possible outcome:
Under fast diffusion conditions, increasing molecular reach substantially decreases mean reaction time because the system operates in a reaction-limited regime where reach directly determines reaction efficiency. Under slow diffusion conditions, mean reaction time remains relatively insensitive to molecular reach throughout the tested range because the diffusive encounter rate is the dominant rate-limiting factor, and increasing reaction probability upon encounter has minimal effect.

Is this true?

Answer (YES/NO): NO